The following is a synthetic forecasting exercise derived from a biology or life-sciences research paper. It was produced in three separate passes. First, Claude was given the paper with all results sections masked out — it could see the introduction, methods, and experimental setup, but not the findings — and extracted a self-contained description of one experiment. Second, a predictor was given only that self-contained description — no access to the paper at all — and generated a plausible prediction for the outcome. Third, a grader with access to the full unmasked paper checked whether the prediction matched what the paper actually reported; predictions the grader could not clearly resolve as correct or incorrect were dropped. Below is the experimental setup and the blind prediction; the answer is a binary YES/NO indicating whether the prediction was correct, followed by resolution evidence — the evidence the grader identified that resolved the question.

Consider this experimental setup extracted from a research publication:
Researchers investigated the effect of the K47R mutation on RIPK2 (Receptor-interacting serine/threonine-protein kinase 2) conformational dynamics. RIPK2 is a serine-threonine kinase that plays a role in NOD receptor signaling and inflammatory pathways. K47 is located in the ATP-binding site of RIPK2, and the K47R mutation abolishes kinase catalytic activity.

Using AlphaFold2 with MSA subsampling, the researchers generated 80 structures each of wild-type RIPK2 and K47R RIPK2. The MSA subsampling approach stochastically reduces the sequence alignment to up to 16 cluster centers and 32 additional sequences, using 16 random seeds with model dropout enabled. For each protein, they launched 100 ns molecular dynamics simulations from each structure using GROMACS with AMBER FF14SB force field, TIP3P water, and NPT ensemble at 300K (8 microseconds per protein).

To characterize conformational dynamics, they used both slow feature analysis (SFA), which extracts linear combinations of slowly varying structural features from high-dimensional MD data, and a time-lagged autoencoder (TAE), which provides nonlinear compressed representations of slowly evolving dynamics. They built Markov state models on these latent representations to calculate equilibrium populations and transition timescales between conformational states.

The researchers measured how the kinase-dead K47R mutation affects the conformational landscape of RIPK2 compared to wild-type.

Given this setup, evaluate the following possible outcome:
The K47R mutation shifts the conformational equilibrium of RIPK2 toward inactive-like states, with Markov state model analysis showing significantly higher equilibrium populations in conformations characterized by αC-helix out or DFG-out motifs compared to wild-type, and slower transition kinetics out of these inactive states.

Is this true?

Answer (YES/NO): NO